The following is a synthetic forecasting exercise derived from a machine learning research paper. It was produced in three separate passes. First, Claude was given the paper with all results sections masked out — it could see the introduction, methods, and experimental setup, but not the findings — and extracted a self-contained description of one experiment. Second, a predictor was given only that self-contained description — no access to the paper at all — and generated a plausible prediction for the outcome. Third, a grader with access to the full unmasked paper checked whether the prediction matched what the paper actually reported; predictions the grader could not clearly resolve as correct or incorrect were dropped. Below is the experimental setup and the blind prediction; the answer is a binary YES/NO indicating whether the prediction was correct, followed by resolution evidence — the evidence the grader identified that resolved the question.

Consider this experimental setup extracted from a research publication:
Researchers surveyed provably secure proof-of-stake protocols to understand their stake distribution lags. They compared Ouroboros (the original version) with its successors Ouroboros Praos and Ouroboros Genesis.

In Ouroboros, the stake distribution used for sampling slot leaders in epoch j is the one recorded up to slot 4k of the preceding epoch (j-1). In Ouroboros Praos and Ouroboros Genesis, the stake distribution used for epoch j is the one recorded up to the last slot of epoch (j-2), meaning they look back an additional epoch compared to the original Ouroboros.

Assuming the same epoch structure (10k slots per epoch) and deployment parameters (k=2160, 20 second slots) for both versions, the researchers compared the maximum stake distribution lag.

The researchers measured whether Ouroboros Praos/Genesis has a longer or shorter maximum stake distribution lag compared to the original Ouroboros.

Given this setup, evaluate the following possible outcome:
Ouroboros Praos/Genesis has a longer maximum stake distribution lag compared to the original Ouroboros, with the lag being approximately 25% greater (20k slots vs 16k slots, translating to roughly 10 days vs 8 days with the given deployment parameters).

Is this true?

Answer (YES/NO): NO